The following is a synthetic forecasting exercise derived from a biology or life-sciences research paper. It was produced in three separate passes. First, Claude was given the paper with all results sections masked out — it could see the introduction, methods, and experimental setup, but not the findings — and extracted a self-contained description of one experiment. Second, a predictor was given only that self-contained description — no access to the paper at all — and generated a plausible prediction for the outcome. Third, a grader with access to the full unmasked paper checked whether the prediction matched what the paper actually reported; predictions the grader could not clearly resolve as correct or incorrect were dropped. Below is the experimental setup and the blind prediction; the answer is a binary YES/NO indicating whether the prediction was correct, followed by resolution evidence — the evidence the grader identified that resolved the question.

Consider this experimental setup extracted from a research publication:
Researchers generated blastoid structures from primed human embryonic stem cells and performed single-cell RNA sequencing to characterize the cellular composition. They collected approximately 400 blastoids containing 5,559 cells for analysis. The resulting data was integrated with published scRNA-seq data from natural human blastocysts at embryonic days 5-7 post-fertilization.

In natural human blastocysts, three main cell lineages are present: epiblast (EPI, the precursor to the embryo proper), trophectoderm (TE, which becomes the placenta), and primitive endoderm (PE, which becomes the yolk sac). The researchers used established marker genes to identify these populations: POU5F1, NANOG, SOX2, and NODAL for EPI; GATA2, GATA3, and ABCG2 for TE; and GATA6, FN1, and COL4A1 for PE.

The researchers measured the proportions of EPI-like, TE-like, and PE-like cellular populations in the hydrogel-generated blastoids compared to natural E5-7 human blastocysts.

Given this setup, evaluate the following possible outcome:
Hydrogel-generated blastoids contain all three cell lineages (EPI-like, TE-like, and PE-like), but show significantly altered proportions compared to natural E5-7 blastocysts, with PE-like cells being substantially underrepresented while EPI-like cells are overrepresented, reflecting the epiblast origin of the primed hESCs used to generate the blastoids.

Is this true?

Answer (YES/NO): NO